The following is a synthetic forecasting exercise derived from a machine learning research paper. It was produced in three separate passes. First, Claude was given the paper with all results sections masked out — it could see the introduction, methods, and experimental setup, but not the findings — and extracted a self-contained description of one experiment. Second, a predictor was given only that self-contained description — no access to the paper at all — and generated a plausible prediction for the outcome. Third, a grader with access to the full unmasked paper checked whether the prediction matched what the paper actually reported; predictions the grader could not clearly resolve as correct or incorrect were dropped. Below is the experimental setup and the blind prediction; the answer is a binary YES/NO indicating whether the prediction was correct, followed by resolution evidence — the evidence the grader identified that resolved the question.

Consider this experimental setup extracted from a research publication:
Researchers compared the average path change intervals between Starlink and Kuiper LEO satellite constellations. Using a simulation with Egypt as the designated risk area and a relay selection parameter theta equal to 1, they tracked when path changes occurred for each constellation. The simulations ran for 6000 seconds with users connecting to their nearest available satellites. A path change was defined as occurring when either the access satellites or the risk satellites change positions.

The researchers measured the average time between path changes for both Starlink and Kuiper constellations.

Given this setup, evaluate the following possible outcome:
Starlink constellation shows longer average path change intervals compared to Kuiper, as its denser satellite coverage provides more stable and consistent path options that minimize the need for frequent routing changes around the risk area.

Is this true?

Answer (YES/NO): NO